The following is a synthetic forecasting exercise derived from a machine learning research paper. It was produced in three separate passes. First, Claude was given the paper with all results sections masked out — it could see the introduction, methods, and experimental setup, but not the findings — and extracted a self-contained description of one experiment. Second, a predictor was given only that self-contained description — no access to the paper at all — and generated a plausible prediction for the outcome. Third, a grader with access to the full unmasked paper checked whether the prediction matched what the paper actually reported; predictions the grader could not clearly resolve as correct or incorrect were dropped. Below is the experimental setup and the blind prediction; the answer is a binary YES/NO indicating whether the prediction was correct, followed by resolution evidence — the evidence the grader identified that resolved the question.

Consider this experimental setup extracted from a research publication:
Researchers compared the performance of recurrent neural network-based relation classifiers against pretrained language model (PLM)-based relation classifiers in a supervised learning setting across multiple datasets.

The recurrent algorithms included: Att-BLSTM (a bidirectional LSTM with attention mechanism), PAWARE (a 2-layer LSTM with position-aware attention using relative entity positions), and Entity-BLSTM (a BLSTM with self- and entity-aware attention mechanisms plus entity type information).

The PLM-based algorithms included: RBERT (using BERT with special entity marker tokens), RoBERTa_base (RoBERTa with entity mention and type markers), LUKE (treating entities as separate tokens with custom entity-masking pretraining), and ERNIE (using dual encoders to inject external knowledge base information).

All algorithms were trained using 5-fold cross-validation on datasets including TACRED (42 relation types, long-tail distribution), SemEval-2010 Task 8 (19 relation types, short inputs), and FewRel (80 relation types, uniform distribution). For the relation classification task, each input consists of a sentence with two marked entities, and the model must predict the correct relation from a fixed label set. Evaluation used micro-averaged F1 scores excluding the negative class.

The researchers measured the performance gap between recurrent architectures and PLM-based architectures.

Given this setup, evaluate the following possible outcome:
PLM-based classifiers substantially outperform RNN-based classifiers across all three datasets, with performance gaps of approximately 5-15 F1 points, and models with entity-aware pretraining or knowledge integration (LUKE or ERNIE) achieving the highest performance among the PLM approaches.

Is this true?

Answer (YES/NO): NO